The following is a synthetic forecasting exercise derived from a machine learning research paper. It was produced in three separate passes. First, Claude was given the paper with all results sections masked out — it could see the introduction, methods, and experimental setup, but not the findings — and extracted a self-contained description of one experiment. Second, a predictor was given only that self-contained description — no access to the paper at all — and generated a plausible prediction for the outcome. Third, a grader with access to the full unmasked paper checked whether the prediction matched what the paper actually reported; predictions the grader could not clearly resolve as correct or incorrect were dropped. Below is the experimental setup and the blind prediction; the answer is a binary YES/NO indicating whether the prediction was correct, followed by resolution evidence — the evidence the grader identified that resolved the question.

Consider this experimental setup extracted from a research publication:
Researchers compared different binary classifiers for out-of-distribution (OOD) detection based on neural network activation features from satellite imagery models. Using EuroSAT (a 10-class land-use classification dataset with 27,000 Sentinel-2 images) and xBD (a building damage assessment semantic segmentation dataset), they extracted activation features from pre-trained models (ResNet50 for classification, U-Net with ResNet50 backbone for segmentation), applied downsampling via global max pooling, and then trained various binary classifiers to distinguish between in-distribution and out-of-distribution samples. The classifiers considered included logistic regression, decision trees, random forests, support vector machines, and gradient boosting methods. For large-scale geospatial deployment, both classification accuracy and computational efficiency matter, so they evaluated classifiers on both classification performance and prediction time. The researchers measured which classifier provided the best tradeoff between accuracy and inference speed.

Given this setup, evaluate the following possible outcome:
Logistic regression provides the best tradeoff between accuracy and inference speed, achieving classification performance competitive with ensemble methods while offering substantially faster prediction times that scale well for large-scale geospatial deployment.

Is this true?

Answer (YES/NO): YES